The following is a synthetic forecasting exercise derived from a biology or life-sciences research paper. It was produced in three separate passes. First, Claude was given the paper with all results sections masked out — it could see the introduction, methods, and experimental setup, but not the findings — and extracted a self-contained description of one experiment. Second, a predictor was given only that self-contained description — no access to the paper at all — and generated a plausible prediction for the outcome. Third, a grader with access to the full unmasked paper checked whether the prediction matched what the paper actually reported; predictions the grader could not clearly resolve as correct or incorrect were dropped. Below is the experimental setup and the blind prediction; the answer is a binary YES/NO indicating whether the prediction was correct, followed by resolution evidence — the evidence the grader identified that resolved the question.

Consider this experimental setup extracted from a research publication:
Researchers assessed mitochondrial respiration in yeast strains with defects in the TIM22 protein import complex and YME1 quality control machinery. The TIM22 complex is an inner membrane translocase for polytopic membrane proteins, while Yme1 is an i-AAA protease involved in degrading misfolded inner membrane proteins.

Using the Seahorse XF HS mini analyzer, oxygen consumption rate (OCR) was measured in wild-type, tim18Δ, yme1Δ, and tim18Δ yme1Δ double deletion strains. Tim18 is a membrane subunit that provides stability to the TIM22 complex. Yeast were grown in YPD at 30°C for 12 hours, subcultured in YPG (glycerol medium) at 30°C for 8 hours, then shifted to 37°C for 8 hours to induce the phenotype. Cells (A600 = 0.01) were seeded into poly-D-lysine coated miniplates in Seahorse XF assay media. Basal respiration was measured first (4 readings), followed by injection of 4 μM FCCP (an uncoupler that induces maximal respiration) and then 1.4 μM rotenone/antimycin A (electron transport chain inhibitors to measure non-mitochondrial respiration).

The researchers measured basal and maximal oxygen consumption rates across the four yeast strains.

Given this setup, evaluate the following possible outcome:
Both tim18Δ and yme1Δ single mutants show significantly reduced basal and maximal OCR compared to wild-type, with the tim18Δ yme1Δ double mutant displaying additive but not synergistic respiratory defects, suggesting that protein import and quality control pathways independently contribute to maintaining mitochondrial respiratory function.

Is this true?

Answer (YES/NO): NO